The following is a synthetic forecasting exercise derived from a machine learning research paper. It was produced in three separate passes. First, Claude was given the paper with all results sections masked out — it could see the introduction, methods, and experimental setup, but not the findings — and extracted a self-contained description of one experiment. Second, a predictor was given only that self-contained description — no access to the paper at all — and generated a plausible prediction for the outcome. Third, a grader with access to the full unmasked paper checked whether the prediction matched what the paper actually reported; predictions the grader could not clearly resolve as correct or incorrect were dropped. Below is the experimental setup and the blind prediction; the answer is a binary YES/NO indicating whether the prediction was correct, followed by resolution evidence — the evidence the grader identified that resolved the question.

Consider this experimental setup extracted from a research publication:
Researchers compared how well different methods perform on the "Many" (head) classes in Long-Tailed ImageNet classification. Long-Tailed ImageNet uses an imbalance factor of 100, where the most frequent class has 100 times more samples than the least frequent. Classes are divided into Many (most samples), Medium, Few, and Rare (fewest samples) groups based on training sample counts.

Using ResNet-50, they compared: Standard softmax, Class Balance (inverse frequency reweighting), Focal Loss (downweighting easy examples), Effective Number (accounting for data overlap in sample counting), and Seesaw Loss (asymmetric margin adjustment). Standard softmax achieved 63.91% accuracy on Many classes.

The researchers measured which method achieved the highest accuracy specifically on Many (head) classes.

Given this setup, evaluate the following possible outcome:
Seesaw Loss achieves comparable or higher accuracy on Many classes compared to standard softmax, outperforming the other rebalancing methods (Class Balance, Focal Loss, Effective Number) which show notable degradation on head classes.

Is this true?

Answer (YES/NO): NO